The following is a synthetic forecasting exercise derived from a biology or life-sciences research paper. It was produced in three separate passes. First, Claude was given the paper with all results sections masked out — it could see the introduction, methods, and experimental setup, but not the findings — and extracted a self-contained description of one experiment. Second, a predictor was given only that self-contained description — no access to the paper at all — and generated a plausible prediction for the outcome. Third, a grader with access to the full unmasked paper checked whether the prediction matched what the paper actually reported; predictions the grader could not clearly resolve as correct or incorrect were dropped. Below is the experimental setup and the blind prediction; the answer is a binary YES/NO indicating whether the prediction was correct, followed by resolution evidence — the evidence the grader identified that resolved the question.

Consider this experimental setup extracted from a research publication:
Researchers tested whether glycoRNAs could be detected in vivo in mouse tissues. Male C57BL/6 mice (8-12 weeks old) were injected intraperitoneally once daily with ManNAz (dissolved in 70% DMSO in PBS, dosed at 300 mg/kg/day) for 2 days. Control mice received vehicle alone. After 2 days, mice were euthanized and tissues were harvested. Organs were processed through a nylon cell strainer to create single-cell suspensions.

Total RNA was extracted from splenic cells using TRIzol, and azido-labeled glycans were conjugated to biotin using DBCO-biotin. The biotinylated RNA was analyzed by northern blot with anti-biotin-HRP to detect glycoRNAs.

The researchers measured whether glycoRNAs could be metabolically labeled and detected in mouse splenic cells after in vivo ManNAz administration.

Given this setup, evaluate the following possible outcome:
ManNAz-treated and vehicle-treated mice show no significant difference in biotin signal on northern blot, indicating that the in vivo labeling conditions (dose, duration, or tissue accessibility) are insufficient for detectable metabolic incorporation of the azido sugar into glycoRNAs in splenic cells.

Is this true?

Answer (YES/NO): NO